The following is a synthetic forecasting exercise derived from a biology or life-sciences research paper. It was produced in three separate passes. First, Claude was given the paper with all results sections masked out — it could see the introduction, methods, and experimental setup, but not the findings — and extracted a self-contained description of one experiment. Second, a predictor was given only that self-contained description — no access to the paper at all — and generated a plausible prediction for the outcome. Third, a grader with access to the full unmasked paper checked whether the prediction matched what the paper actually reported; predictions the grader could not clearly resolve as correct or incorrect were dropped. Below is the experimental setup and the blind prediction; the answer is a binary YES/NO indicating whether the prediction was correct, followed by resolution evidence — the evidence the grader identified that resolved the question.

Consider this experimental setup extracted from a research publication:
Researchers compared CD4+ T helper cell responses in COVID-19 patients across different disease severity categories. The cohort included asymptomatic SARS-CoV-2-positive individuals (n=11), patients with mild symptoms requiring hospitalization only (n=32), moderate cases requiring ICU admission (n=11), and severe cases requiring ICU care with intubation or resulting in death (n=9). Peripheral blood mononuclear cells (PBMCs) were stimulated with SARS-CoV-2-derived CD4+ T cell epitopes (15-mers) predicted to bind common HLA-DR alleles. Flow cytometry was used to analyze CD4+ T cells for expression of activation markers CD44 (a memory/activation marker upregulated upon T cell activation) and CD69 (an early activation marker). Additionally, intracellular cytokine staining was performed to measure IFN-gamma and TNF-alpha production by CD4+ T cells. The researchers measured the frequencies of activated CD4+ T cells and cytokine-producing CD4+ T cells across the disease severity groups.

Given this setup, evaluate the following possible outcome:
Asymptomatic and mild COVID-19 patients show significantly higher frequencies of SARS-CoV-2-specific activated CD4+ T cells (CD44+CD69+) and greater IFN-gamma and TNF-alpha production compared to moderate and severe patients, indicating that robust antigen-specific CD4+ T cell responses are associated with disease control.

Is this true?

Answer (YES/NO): NO